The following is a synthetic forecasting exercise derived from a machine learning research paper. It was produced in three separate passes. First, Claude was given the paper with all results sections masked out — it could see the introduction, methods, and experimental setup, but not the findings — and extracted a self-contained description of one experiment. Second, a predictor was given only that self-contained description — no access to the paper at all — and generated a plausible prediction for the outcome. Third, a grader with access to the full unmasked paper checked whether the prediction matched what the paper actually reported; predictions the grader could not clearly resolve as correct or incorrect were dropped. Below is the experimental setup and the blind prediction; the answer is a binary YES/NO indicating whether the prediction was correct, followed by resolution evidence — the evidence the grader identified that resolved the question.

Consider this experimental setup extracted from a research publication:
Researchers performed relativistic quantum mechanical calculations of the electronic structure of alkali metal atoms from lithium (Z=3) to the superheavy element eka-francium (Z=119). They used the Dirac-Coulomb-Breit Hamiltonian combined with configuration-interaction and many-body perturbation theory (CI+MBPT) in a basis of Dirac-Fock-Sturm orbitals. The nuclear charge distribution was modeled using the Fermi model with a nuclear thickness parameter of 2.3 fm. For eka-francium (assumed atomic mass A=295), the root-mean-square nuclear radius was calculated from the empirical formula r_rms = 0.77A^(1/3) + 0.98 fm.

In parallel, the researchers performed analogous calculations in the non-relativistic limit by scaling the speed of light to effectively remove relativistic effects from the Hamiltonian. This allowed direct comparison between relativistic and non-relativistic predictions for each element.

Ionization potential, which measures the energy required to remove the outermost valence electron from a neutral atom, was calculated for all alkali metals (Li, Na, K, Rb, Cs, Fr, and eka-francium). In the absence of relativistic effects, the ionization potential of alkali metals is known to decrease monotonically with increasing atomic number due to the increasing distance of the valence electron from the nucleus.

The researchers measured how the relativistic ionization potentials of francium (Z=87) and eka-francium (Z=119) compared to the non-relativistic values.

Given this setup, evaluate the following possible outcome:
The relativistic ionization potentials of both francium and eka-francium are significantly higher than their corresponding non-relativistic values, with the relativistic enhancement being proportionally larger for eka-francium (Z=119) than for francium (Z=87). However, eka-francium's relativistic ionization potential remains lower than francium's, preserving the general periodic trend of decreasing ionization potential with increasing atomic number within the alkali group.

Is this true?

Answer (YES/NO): NO